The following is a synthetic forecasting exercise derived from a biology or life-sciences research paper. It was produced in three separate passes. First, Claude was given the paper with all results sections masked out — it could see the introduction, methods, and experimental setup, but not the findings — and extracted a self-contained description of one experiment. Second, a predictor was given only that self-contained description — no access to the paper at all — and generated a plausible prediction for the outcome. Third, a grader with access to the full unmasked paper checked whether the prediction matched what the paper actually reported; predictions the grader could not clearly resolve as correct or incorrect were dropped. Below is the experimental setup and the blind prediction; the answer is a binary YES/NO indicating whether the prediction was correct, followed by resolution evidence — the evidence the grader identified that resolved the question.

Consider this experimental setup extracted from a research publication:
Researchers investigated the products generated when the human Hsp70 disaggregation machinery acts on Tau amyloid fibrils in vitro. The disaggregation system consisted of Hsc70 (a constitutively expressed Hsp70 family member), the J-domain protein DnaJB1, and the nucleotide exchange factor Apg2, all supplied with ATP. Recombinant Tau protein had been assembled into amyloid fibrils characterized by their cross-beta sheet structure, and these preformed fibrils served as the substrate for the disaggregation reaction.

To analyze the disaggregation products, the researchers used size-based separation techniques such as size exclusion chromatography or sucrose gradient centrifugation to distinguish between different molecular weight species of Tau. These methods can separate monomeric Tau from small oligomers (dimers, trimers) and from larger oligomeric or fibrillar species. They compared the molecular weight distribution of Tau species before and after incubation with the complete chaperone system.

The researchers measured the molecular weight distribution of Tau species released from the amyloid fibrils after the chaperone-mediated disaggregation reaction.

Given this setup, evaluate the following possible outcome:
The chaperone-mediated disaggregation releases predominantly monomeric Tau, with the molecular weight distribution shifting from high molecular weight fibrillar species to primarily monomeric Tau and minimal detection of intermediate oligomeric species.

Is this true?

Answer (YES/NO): NO